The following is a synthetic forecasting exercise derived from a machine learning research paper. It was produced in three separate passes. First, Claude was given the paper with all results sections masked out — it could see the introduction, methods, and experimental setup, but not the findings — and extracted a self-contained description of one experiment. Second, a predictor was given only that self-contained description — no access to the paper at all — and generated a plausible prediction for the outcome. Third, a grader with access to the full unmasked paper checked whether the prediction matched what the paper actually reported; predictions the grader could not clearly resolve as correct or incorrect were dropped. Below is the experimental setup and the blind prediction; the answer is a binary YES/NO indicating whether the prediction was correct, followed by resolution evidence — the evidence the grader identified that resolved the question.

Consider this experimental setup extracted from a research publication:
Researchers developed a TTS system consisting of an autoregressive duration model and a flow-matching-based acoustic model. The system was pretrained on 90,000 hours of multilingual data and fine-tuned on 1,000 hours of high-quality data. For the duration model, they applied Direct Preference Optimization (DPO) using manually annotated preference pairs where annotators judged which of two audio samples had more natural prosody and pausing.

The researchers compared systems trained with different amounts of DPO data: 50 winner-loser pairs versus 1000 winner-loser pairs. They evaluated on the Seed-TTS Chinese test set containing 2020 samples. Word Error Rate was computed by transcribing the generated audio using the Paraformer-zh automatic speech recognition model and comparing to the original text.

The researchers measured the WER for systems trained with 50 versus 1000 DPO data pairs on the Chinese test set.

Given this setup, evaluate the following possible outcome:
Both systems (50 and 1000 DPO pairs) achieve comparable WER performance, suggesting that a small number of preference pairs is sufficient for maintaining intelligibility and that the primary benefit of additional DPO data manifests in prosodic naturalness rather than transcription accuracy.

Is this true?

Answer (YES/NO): NO